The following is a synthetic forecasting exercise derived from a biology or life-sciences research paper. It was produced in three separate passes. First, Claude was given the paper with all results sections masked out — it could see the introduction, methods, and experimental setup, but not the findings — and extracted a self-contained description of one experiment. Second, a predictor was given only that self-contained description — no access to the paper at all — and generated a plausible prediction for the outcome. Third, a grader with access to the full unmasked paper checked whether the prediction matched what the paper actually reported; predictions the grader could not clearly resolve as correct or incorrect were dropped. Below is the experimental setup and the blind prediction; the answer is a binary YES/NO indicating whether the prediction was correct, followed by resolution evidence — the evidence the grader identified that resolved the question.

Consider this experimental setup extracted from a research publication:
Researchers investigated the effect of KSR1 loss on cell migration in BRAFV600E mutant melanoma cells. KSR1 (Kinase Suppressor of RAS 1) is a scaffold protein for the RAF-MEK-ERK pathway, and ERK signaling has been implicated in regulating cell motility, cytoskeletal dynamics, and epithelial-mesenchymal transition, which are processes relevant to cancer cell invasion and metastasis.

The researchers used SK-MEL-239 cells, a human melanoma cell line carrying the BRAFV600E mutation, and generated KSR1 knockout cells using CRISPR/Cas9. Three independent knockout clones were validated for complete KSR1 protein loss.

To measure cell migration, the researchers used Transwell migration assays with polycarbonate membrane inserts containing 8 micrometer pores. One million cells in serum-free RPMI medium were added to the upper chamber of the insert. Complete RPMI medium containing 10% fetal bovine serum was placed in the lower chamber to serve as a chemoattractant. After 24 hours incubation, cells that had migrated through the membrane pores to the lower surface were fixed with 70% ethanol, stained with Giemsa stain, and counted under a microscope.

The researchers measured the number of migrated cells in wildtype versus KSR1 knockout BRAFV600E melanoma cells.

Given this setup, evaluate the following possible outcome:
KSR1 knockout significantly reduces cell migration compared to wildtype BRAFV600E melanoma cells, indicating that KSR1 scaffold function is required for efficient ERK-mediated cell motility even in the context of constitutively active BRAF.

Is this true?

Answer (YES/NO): YES